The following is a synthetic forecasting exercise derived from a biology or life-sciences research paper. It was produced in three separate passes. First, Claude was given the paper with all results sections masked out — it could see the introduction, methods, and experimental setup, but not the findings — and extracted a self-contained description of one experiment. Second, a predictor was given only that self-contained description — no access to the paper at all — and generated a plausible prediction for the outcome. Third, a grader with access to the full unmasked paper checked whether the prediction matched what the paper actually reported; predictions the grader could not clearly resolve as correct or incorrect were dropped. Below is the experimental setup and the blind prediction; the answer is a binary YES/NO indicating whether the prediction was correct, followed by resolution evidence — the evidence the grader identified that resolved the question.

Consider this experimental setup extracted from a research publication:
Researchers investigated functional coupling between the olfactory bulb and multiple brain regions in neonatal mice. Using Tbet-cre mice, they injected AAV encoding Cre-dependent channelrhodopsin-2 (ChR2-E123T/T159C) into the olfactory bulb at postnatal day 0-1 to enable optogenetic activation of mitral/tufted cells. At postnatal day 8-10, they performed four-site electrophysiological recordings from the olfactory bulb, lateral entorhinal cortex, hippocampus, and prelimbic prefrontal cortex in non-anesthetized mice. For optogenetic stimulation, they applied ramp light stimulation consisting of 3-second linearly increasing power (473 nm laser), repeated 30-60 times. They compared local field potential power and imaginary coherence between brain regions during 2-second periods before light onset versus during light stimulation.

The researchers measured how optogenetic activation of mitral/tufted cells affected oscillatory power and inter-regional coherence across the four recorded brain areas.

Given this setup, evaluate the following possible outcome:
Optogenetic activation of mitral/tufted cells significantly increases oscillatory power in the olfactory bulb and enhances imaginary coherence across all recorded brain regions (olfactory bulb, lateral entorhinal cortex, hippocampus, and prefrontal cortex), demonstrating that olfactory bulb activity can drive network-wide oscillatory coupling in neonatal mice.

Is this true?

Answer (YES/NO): YES